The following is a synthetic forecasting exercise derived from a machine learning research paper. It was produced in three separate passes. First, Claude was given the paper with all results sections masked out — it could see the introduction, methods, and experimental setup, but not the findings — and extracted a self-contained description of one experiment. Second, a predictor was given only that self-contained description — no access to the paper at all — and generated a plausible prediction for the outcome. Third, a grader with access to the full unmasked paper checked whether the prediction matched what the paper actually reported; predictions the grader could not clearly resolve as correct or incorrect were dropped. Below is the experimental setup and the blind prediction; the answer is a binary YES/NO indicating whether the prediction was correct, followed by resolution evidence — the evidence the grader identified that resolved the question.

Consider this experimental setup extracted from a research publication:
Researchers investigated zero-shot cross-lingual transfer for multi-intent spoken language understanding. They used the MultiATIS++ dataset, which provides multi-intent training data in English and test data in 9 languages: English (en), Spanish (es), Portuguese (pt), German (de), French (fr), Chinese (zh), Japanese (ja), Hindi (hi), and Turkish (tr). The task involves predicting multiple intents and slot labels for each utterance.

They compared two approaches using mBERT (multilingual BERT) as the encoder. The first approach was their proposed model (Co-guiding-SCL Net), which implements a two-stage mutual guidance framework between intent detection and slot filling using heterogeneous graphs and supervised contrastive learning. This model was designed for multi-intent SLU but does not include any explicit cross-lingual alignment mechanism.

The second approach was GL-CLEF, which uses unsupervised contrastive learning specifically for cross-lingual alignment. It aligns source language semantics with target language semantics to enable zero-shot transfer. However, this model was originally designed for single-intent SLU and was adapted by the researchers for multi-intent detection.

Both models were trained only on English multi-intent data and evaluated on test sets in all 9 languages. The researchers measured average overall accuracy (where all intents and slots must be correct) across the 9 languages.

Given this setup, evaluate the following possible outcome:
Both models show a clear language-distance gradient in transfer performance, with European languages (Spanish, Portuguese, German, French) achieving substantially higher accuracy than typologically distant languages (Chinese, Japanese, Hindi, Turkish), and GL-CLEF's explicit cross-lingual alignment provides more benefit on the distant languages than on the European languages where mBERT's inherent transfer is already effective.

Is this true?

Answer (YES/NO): NO